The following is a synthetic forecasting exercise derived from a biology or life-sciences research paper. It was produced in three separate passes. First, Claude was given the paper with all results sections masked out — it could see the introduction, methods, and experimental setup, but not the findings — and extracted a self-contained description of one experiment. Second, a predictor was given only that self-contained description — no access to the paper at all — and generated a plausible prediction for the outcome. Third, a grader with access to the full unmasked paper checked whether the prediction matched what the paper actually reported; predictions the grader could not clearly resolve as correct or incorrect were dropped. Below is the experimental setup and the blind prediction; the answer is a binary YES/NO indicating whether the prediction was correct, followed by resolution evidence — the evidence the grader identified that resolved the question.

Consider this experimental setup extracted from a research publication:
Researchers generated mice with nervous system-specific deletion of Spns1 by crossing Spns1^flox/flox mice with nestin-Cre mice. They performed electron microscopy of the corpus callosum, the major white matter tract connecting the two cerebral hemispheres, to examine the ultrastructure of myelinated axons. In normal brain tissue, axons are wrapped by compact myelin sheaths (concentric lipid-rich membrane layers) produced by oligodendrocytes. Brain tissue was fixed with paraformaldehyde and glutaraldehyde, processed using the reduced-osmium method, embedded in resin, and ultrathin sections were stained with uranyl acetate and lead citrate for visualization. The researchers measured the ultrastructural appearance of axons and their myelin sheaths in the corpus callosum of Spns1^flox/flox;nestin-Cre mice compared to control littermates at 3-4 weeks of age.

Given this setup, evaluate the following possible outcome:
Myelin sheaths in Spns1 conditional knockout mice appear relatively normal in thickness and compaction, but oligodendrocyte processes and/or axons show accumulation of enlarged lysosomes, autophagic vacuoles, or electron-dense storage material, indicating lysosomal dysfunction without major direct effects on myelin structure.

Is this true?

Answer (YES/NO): NO